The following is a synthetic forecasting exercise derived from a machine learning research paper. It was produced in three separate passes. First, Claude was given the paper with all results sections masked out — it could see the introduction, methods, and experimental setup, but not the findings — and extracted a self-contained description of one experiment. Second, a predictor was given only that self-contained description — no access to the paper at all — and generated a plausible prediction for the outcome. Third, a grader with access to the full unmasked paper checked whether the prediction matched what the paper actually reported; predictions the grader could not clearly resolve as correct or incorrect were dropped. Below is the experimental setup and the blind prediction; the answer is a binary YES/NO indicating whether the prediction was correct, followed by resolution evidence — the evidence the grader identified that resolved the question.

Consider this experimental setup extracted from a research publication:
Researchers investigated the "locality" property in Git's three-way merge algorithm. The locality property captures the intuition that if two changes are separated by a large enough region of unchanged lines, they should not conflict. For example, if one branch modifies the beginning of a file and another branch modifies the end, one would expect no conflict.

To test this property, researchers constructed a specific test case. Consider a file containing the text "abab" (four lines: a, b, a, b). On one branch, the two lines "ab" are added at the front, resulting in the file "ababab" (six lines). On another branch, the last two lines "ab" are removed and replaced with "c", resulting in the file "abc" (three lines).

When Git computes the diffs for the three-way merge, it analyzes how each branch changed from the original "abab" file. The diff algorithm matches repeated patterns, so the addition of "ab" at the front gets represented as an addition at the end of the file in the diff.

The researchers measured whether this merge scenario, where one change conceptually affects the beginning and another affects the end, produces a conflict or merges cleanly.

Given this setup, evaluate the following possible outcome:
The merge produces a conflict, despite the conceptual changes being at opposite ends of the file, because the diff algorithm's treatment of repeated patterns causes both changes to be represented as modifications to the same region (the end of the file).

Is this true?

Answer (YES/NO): YES